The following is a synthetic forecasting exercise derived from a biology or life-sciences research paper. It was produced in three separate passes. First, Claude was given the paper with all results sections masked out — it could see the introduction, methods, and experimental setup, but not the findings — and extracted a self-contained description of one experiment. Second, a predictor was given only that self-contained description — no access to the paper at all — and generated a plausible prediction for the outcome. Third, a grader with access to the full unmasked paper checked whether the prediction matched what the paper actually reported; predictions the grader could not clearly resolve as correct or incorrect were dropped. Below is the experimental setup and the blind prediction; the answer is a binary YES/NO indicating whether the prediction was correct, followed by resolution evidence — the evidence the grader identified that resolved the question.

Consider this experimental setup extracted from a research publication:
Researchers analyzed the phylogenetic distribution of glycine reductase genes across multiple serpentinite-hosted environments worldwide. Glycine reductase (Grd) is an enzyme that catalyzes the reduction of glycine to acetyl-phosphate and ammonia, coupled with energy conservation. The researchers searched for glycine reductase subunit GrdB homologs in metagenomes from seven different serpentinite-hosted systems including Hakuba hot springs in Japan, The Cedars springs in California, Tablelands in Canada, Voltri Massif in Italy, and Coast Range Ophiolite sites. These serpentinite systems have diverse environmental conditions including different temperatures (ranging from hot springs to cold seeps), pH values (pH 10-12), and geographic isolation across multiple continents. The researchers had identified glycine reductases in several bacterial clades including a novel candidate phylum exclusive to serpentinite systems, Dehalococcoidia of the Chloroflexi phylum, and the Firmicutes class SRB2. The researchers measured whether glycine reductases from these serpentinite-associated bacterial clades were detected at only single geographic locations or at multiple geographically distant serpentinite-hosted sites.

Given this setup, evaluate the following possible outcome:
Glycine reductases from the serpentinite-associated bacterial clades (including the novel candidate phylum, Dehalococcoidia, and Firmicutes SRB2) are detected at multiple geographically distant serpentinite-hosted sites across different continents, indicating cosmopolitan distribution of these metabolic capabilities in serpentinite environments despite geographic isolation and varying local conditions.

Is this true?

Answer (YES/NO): YES